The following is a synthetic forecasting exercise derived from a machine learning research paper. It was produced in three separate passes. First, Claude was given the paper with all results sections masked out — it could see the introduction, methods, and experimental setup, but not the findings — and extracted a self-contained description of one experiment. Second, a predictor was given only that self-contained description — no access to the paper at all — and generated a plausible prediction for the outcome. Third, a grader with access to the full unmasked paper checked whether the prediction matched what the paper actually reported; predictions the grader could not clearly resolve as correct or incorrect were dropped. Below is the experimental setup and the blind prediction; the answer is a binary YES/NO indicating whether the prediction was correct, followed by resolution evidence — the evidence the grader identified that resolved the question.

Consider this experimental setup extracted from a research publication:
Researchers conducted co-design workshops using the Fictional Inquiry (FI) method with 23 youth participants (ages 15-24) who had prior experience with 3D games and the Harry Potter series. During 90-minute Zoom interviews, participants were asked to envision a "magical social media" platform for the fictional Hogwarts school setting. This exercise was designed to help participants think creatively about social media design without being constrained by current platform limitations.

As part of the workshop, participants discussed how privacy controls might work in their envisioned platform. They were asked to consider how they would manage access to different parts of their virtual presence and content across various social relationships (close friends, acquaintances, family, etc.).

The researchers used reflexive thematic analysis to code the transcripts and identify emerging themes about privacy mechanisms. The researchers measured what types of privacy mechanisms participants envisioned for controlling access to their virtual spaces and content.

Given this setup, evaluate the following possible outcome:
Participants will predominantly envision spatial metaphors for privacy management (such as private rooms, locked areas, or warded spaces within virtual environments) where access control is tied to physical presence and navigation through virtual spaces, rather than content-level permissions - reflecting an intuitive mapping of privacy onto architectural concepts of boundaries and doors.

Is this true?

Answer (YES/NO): YES